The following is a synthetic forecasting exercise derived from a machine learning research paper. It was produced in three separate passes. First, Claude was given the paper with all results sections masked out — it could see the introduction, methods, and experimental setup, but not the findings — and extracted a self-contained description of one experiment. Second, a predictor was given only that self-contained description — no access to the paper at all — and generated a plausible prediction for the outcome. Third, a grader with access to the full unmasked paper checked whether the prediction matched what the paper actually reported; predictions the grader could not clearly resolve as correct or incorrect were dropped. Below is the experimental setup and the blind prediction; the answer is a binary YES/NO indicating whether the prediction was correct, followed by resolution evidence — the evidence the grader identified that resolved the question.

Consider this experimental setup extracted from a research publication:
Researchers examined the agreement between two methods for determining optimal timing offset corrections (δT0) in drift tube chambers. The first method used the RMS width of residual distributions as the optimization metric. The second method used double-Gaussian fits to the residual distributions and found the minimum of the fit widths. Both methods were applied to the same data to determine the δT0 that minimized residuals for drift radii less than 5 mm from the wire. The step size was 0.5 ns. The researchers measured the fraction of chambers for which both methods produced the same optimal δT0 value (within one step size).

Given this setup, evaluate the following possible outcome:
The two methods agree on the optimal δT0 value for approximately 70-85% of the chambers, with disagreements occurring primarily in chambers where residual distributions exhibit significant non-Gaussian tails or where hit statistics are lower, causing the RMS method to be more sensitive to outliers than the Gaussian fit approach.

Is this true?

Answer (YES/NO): NO